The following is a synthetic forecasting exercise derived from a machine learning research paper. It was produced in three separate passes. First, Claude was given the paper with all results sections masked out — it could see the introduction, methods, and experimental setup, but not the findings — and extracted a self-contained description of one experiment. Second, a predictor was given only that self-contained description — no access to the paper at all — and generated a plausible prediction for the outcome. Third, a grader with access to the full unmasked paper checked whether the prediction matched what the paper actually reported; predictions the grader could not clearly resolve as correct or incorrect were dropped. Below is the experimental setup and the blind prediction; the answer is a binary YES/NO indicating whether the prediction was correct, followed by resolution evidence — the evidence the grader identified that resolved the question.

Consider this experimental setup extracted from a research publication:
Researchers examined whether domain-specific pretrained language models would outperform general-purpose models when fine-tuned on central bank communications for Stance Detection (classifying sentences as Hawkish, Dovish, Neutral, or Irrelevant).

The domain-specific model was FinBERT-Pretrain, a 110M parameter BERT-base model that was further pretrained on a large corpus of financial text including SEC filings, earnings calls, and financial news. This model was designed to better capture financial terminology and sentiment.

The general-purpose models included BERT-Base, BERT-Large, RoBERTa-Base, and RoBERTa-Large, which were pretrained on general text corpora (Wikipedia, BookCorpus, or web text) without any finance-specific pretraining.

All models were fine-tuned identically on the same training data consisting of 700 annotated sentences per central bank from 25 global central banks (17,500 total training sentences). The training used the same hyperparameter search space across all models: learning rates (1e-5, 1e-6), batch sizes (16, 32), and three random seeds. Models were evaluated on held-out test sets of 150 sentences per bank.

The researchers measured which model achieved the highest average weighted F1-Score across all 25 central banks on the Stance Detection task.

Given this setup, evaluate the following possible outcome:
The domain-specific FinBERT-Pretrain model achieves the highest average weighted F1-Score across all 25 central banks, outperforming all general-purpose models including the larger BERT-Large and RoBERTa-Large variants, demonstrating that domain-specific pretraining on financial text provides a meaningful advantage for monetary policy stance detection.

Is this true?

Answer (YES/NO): NO